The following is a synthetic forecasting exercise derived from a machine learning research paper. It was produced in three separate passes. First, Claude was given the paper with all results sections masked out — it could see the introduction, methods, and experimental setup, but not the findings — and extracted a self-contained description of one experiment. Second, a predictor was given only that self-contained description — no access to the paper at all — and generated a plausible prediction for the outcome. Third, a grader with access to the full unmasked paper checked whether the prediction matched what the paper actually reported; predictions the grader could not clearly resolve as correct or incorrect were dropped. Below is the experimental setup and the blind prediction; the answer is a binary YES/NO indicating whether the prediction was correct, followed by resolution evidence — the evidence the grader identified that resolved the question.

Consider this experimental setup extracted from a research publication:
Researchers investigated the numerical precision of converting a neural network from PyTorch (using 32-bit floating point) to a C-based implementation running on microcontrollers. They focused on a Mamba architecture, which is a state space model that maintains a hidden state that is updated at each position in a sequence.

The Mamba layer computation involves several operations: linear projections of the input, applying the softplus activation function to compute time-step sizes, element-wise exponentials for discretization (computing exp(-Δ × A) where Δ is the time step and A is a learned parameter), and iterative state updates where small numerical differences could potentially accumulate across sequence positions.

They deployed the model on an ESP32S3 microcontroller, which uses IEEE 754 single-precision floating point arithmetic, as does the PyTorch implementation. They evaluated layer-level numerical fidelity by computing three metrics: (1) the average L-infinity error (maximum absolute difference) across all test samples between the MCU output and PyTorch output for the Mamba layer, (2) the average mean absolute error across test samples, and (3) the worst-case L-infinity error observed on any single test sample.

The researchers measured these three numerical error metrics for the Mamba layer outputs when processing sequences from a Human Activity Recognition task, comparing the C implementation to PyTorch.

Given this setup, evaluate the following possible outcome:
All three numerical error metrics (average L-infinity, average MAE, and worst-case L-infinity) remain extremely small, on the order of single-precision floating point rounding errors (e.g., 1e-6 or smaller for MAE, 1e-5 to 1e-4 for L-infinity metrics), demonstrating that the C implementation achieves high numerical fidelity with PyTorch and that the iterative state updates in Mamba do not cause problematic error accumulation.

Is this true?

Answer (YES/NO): NO